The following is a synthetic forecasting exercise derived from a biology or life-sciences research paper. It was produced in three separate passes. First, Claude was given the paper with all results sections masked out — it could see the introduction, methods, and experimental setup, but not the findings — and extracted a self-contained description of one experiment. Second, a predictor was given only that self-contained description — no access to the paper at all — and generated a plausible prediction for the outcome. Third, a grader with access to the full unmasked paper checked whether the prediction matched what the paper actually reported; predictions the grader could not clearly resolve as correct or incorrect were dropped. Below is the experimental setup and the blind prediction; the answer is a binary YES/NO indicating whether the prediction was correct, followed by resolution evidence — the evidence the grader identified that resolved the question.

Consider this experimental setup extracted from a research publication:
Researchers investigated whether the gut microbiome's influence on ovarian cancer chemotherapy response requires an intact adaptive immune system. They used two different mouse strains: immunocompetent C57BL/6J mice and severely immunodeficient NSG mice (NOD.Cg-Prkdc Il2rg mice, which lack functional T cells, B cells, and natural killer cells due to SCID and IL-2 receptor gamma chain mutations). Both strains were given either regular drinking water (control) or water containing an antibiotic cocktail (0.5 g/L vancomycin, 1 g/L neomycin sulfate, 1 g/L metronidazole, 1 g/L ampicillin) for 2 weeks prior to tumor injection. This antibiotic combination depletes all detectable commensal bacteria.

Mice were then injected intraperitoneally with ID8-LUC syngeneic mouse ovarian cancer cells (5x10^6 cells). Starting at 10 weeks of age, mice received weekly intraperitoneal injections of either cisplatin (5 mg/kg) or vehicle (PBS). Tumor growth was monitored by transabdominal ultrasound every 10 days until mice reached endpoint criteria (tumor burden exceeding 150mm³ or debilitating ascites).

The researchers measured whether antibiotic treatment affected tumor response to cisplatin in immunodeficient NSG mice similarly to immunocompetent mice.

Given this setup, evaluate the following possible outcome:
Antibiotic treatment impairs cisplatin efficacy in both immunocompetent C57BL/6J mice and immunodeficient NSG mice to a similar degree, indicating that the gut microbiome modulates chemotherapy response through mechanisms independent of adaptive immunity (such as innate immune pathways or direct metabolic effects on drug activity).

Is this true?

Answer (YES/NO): NO